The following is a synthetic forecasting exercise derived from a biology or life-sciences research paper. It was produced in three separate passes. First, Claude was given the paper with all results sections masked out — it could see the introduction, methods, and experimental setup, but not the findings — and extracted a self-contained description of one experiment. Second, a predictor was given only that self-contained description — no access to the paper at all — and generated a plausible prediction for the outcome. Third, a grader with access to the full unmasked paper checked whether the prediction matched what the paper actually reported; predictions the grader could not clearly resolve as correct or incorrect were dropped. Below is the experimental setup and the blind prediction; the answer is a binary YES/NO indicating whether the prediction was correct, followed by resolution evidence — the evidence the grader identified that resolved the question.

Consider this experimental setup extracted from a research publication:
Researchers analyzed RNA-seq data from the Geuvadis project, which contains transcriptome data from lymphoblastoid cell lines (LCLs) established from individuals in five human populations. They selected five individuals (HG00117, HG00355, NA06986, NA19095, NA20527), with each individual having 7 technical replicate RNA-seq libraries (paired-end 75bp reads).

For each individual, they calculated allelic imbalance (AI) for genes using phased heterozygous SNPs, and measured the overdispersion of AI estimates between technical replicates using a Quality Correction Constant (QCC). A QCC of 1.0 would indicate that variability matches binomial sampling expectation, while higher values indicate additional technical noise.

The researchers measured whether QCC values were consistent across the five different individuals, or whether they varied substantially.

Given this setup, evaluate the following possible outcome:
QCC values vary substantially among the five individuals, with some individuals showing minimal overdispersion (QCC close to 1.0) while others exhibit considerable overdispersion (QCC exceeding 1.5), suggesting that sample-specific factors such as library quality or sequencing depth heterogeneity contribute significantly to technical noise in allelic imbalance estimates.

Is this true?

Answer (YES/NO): NO